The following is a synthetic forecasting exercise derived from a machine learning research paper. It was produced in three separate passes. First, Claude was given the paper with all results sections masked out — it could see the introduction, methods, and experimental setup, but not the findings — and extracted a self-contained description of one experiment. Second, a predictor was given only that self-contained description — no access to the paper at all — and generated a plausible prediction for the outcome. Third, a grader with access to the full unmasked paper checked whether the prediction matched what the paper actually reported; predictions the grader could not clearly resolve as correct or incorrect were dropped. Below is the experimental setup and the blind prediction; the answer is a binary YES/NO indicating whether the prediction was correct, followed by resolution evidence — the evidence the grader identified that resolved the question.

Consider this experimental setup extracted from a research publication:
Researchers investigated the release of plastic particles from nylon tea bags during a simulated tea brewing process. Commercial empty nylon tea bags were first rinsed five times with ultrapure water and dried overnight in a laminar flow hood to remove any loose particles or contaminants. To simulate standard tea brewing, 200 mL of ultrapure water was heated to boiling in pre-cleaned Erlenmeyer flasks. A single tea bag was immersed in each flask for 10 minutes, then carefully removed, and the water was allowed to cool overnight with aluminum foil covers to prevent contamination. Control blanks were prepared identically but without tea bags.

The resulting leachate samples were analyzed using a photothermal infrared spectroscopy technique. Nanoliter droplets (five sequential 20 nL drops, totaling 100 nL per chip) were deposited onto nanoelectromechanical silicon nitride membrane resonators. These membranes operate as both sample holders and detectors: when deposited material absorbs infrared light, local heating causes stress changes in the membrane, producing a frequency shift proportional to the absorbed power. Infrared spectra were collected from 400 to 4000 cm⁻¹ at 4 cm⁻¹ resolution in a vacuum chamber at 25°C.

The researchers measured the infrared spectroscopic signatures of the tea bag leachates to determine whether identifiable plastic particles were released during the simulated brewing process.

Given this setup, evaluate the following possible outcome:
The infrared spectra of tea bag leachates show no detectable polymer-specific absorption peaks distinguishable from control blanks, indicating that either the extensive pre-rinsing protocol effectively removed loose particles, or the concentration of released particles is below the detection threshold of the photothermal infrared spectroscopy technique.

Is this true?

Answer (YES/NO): NO